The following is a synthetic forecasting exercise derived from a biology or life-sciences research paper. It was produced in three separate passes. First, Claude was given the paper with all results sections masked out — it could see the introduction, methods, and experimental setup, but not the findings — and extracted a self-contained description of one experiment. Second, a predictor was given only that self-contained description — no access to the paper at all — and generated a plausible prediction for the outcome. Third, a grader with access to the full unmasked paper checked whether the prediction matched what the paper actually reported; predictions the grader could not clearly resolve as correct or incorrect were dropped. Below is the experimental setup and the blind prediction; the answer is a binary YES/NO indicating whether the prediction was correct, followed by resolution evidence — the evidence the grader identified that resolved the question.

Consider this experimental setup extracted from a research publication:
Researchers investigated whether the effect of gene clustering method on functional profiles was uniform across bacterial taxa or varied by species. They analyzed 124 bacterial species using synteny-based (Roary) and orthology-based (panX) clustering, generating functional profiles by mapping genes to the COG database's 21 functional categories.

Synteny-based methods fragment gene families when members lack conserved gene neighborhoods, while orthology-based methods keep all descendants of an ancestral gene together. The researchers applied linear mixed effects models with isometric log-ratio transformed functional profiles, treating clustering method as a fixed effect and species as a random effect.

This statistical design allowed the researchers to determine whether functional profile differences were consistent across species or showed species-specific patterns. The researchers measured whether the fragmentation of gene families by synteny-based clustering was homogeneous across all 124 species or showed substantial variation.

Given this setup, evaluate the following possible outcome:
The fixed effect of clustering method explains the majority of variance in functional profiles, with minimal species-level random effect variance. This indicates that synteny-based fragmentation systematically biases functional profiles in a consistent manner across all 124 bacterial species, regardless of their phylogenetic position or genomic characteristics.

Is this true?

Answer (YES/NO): NO